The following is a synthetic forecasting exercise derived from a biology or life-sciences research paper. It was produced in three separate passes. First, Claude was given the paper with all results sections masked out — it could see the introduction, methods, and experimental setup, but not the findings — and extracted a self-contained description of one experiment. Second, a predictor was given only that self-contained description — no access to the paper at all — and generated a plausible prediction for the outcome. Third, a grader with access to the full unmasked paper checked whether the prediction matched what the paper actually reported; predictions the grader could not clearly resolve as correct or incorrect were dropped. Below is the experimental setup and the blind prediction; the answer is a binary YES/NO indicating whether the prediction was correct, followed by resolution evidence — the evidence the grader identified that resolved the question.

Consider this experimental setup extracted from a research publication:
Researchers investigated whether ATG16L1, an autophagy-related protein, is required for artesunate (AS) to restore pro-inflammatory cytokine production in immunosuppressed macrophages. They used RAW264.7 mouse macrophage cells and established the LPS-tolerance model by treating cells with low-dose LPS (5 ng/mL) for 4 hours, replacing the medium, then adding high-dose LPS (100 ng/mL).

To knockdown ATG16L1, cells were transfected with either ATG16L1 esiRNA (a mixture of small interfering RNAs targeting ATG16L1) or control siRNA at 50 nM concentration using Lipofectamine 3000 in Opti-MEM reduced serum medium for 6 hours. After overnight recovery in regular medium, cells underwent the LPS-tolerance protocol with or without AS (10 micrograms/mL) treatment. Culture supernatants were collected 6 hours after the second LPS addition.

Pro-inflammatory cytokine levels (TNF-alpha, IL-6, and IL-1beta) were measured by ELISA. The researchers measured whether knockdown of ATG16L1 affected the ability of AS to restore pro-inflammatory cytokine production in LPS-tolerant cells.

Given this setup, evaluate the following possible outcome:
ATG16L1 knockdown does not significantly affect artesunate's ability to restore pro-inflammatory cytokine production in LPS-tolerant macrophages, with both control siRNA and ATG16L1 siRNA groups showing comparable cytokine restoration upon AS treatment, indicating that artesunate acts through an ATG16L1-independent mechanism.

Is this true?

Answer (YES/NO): NO